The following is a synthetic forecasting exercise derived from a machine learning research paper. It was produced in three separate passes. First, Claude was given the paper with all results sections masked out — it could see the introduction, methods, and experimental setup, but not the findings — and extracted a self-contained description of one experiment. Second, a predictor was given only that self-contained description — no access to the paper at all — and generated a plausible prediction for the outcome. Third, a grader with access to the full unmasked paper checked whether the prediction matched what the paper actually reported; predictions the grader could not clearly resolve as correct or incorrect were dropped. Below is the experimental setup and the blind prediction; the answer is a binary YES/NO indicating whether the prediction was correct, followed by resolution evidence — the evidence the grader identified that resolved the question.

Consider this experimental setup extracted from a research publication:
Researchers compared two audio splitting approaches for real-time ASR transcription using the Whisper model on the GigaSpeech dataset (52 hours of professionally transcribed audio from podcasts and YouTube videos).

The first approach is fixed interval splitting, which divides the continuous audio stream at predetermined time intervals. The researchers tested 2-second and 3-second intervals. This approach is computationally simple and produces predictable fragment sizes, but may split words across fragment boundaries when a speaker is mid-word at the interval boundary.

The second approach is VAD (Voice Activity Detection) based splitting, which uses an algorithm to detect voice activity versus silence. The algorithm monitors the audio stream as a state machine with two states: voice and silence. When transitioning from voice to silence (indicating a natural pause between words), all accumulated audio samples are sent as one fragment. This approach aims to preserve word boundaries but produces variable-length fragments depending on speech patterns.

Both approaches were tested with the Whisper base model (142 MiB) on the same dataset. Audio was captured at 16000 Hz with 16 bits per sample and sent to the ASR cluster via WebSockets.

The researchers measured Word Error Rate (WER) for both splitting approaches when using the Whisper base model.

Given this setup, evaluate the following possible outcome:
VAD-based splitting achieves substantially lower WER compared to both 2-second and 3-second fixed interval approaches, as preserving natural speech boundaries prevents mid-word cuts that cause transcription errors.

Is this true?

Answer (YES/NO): YES